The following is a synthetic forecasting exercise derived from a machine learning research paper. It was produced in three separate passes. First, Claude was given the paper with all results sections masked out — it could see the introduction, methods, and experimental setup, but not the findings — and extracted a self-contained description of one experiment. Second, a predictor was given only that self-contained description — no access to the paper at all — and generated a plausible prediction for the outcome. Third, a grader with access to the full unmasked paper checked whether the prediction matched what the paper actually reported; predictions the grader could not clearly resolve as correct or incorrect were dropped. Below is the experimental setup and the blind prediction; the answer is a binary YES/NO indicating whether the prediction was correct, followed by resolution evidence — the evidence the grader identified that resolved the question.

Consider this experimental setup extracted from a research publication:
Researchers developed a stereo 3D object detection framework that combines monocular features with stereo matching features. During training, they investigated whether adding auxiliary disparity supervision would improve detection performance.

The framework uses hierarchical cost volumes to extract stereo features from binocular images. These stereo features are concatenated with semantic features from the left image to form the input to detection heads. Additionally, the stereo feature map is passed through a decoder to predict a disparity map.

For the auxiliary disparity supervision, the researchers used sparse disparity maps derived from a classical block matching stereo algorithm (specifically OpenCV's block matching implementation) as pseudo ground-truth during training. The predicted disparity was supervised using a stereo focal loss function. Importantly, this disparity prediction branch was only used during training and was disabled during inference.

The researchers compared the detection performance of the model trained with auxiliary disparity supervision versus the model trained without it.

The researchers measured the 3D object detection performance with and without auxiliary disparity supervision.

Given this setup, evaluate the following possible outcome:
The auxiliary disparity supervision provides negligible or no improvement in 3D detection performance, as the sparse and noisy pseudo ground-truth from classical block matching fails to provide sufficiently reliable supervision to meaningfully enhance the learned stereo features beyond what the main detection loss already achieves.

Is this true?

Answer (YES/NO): NO